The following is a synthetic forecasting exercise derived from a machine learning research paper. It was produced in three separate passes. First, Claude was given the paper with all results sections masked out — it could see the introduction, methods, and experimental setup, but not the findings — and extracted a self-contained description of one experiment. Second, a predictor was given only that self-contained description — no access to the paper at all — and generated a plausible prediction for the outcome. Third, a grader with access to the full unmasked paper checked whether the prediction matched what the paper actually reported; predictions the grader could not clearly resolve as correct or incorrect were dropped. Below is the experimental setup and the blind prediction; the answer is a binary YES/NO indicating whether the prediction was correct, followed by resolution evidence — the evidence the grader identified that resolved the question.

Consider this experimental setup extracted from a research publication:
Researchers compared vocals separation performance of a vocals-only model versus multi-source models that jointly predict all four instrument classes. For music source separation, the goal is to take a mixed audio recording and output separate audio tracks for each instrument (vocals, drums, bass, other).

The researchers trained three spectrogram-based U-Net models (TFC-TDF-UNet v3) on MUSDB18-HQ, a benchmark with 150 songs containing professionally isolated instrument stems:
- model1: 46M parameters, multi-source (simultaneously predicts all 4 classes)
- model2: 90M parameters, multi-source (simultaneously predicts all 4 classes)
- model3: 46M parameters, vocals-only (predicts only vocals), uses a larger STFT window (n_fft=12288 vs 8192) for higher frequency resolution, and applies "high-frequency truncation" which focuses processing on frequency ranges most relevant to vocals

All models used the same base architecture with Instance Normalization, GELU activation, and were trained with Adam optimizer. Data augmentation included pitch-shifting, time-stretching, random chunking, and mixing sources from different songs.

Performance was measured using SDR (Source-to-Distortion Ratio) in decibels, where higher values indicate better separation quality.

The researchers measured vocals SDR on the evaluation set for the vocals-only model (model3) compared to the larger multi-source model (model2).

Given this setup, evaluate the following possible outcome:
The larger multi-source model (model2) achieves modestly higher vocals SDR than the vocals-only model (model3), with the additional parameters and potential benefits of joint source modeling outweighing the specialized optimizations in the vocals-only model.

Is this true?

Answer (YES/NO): NO